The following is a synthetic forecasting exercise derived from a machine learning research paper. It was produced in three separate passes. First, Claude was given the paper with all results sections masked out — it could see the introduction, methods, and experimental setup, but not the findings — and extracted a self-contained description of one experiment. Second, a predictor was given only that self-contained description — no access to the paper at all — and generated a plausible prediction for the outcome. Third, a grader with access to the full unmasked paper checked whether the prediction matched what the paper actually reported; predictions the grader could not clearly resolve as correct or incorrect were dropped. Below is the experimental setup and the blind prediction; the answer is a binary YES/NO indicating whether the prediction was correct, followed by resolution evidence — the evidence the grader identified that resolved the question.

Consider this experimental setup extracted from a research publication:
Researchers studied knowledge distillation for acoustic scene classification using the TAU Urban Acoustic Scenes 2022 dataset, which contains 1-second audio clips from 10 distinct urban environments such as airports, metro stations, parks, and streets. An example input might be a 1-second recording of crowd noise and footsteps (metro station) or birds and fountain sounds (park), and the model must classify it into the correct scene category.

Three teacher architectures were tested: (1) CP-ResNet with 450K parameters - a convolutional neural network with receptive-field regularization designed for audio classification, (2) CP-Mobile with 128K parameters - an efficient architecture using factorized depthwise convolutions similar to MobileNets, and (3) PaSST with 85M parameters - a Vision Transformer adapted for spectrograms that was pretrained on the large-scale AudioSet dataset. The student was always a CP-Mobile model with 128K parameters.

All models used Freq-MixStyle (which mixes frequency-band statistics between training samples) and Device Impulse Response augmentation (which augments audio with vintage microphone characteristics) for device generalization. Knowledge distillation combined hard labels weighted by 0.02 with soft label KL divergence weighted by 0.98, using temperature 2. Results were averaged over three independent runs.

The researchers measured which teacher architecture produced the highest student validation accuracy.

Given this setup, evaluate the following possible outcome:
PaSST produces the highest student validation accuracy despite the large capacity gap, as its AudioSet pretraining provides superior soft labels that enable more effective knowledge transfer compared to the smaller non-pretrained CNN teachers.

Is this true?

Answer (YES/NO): YES